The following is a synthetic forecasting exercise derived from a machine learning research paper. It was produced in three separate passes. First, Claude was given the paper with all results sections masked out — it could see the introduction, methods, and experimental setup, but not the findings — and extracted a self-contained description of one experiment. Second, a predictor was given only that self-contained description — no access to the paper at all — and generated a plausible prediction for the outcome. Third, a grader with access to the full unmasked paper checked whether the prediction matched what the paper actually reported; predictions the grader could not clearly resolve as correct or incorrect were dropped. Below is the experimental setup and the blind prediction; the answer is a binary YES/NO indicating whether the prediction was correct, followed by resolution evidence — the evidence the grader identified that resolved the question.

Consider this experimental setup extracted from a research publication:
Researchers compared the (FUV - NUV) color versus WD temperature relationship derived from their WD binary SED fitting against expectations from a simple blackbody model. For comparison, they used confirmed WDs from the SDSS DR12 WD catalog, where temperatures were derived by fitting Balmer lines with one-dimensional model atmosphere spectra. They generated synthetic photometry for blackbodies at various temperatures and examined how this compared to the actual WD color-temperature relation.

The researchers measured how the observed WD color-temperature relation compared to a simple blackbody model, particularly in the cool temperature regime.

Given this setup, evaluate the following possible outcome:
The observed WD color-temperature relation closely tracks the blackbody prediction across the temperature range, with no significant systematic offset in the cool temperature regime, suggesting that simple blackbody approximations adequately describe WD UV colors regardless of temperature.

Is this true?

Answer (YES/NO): NO